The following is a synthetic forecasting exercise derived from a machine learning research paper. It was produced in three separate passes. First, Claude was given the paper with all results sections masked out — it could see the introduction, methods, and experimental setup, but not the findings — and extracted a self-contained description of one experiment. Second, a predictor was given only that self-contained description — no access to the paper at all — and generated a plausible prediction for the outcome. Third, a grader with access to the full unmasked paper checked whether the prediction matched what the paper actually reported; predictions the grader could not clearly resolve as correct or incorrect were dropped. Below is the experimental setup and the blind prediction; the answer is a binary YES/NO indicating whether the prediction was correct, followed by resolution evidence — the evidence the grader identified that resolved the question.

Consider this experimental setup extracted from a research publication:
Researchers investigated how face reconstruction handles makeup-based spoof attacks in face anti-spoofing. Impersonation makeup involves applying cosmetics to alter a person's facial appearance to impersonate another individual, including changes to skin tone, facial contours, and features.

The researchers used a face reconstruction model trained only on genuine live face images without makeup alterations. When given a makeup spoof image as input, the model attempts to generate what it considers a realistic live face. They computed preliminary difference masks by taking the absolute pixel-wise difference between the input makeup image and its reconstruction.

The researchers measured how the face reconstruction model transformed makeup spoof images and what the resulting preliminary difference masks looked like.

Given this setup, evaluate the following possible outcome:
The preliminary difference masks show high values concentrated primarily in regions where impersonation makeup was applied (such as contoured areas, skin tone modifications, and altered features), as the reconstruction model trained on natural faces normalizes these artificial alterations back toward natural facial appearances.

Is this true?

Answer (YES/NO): NO